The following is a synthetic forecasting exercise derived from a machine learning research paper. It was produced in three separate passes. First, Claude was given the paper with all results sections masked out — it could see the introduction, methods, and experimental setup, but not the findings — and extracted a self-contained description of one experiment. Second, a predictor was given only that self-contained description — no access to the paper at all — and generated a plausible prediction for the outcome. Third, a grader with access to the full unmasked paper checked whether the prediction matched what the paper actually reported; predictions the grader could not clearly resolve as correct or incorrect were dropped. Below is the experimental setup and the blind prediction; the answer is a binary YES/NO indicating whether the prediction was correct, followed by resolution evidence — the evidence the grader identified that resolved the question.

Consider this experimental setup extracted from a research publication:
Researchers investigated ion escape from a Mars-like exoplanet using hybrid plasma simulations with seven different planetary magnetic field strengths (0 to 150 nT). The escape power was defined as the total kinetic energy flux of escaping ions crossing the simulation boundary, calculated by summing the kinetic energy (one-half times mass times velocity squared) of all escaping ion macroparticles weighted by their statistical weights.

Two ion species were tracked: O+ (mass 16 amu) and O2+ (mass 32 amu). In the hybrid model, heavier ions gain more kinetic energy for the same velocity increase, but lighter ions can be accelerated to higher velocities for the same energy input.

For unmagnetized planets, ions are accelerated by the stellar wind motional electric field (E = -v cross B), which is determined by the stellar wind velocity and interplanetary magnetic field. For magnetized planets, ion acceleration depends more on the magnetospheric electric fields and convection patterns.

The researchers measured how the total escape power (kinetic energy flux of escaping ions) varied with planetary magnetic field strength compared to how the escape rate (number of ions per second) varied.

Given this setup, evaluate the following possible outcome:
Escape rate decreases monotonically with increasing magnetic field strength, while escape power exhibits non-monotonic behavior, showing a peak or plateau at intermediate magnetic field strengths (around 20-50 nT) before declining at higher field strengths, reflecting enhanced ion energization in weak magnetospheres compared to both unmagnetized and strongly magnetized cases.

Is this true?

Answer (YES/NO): NO